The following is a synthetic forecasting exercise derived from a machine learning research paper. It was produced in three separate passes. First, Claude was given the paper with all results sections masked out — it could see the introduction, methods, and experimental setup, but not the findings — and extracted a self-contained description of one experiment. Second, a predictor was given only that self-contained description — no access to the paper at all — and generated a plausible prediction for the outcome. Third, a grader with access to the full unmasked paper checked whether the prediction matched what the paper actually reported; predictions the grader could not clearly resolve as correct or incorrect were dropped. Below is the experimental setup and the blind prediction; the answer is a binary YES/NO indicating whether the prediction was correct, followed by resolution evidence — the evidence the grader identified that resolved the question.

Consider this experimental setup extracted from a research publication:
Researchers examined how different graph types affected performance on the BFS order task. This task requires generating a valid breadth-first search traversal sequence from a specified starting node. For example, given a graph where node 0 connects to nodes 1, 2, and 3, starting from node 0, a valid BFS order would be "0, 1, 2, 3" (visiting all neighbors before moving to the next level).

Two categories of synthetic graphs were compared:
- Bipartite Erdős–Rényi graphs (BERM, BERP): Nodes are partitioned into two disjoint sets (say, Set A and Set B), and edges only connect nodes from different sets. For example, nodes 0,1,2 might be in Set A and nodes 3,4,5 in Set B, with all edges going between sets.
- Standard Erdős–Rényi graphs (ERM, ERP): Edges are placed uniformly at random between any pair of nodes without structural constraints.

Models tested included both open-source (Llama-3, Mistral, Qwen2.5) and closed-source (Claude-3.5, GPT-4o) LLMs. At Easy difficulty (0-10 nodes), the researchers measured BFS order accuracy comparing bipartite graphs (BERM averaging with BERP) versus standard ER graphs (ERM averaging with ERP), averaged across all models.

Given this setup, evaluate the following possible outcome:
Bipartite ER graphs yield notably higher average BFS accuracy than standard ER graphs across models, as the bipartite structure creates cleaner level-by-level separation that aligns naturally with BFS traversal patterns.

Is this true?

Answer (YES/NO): YES